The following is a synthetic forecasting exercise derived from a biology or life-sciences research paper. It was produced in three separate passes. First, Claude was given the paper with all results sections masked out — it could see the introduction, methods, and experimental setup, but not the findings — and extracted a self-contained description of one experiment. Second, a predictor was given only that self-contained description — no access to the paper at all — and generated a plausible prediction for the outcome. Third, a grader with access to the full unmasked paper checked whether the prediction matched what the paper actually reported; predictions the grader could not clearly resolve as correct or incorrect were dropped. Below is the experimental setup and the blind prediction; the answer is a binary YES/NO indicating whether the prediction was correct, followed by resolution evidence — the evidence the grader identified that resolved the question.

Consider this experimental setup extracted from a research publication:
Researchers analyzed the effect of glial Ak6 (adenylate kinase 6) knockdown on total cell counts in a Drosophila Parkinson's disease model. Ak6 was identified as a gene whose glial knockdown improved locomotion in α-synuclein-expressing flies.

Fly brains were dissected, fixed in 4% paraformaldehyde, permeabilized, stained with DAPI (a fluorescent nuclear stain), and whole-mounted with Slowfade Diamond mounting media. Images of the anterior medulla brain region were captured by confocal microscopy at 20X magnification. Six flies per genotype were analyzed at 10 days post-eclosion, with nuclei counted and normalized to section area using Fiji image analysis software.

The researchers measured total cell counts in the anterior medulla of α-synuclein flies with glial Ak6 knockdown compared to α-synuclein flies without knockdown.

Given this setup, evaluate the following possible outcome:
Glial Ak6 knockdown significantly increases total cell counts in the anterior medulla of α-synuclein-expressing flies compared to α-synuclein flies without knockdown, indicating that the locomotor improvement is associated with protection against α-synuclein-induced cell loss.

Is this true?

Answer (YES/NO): YES